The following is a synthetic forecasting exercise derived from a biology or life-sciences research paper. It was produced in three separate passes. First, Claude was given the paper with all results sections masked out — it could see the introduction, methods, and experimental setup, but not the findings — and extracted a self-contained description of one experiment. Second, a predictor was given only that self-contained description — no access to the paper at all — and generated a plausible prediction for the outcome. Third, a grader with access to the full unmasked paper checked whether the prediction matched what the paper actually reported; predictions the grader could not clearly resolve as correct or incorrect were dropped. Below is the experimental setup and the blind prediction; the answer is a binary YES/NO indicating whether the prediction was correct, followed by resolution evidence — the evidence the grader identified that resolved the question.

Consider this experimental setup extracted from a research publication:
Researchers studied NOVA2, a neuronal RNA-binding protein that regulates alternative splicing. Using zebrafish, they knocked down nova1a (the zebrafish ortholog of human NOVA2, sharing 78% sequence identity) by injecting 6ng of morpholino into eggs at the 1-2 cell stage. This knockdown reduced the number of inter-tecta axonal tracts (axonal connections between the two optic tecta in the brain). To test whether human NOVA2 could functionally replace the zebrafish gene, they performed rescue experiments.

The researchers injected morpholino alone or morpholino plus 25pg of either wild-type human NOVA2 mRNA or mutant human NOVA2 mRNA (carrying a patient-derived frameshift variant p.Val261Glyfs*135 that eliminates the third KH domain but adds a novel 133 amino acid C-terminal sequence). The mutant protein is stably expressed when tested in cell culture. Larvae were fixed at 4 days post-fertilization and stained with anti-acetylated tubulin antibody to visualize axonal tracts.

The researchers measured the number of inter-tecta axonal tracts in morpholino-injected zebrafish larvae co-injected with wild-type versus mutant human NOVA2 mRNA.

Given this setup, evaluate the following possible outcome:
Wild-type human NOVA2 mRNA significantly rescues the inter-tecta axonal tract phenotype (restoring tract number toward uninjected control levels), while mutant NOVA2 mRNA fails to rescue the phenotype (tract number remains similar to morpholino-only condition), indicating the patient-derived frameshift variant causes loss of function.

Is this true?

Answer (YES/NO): YES